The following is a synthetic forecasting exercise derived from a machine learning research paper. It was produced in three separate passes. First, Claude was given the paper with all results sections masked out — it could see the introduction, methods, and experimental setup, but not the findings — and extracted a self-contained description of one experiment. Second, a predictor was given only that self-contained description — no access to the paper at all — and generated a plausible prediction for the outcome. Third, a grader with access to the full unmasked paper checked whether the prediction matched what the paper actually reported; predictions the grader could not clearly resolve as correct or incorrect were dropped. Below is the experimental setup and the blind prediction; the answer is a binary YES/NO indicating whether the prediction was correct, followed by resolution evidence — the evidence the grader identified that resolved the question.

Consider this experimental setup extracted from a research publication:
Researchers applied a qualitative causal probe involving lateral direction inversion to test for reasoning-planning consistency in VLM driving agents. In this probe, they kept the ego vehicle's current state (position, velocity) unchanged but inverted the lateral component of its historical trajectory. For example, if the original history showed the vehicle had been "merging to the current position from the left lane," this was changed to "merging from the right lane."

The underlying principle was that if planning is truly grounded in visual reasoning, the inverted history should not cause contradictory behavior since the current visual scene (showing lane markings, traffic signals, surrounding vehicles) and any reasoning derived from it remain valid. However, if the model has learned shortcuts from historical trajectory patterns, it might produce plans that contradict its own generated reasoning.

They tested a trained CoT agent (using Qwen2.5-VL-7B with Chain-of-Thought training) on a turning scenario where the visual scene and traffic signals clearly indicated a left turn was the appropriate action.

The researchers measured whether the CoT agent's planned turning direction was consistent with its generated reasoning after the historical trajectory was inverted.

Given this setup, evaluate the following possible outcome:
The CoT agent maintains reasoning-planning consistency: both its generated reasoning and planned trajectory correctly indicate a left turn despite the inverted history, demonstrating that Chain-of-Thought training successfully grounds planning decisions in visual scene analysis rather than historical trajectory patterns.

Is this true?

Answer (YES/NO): NO